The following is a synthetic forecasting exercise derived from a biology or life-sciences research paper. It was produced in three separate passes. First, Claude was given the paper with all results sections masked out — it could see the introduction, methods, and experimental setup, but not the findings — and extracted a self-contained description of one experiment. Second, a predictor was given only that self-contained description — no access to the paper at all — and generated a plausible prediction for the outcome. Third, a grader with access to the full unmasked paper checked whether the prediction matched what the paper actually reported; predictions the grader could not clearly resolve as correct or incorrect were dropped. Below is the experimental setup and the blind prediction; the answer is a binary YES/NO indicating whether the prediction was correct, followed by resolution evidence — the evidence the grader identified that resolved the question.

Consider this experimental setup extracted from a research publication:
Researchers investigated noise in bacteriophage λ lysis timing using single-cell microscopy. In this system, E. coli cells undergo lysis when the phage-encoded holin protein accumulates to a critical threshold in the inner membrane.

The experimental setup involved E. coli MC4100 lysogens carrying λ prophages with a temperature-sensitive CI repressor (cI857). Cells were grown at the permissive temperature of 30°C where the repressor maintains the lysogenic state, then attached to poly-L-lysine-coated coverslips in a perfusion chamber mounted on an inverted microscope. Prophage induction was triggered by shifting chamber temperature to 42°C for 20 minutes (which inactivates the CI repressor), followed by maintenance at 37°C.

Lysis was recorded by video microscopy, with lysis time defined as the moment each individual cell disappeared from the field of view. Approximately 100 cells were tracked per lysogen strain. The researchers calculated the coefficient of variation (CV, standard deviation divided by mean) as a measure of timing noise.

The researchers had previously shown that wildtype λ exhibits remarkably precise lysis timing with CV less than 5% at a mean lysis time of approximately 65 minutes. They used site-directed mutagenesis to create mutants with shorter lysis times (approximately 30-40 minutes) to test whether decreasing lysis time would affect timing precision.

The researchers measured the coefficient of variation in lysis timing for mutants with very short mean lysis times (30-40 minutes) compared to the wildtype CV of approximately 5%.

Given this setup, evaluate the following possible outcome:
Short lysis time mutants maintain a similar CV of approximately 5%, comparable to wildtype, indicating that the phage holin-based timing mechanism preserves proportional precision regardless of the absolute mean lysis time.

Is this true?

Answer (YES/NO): NO